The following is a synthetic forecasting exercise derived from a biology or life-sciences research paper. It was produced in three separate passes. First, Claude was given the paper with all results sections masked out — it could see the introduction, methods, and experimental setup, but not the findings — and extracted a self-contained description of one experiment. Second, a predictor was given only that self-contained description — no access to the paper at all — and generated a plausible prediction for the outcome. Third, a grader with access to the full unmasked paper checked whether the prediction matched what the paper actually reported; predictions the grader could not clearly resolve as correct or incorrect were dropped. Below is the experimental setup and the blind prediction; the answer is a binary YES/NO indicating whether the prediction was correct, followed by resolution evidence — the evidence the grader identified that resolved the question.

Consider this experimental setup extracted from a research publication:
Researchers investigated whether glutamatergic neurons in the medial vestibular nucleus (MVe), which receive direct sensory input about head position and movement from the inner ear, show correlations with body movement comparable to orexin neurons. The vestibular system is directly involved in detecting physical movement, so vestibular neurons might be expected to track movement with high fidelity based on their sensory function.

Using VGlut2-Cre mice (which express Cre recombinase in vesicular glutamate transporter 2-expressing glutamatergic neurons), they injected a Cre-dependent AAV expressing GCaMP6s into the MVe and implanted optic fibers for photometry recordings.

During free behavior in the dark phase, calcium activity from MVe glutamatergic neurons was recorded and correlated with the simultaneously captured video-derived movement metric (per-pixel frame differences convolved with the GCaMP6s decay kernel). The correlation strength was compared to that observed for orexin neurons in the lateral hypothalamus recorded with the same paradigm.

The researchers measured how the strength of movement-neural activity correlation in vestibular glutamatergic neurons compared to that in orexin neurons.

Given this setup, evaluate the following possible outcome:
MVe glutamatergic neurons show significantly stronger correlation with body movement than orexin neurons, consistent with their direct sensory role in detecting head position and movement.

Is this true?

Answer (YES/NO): NO